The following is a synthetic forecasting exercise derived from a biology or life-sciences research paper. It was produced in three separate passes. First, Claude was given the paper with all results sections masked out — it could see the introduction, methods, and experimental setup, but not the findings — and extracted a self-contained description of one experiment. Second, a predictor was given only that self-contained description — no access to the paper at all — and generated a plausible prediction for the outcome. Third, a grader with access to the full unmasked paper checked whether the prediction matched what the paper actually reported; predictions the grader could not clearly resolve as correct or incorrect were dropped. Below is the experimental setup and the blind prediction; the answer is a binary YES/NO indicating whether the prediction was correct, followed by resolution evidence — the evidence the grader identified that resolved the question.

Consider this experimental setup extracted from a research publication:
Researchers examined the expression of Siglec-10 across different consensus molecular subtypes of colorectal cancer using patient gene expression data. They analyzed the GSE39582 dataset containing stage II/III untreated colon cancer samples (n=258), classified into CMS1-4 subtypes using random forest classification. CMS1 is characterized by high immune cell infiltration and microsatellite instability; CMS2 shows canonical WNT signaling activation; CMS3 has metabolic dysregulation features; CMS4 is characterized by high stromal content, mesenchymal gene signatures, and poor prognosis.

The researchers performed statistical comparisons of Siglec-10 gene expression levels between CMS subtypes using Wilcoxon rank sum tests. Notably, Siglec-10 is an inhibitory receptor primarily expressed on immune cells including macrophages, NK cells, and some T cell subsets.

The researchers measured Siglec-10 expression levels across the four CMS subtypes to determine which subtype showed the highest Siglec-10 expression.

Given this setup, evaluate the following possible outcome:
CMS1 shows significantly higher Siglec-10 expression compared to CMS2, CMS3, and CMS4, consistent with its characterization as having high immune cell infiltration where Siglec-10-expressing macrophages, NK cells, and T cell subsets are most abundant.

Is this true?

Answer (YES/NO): NO